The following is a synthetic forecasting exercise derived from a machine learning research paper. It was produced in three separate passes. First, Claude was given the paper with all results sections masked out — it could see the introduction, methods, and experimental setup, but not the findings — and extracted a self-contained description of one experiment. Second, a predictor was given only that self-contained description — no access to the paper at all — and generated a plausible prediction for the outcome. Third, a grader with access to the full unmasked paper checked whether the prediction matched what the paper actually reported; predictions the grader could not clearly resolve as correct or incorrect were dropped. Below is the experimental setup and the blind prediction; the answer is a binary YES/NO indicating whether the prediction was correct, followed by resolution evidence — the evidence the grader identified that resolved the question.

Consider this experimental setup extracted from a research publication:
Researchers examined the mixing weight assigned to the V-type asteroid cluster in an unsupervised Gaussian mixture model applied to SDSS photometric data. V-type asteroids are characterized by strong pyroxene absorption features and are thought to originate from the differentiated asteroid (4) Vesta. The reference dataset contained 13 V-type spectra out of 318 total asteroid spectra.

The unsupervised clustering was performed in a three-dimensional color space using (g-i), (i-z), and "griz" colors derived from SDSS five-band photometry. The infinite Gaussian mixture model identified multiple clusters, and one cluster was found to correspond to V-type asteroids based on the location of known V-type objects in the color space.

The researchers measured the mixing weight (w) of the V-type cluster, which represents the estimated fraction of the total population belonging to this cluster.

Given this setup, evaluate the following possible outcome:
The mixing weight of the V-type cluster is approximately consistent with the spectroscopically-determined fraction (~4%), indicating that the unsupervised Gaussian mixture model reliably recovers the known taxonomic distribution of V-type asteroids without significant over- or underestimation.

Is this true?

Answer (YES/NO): NO